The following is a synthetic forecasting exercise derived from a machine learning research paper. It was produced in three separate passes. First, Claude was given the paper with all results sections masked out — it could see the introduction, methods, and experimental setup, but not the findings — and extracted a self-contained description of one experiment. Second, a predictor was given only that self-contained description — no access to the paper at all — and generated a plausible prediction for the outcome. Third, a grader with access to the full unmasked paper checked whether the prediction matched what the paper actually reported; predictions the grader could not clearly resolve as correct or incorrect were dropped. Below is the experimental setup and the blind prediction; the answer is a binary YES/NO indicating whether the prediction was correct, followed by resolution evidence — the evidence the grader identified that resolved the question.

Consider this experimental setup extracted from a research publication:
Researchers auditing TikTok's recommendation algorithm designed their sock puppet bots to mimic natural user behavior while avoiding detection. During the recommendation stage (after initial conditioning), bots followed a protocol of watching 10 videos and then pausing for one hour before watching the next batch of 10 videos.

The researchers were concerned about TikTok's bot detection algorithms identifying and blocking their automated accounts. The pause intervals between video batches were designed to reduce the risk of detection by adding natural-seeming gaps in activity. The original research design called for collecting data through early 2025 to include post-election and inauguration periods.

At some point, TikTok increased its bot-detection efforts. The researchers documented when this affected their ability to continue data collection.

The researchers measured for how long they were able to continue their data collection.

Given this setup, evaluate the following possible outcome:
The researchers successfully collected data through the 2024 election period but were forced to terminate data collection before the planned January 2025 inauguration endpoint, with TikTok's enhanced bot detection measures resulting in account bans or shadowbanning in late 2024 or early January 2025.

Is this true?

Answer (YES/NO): NO